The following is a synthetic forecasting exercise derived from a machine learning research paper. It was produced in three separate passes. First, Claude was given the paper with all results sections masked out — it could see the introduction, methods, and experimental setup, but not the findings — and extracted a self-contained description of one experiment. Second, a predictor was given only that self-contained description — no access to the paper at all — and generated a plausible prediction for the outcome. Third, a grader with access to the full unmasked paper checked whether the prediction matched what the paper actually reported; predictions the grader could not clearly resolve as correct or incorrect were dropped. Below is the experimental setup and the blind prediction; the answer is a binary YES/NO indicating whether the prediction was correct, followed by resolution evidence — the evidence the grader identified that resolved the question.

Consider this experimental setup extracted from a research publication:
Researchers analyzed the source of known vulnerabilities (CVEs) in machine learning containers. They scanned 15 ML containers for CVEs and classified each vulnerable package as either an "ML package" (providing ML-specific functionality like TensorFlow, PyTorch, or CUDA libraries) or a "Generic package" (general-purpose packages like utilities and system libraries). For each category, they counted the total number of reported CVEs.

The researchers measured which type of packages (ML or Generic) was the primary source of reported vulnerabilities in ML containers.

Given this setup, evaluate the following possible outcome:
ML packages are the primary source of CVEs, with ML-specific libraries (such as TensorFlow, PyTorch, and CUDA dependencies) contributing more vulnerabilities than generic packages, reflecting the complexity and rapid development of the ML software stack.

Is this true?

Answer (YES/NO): NO